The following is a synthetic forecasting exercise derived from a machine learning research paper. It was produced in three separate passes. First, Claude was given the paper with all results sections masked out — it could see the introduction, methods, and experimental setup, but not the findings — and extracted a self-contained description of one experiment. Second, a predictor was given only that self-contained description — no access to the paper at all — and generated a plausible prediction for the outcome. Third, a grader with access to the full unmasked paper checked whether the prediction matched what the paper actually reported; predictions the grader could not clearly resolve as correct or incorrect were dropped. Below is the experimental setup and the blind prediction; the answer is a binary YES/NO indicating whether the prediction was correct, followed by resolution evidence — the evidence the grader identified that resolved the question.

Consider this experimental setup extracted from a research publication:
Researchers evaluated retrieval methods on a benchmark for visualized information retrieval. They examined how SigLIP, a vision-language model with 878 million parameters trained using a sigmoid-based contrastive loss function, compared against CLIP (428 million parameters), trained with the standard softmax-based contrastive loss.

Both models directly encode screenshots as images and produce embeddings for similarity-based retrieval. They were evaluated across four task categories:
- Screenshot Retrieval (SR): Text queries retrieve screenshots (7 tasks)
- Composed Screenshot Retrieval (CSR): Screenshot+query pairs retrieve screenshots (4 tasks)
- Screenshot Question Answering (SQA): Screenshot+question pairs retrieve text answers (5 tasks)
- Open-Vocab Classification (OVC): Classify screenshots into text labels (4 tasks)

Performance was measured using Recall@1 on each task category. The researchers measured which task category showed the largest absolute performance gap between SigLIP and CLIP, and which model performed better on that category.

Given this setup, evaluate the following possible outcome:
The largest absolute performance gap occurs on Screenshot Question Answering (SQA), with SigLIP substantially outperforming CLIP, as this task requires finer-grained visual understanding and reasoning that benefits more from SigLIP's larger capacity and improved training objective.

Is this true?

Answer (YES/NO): NO